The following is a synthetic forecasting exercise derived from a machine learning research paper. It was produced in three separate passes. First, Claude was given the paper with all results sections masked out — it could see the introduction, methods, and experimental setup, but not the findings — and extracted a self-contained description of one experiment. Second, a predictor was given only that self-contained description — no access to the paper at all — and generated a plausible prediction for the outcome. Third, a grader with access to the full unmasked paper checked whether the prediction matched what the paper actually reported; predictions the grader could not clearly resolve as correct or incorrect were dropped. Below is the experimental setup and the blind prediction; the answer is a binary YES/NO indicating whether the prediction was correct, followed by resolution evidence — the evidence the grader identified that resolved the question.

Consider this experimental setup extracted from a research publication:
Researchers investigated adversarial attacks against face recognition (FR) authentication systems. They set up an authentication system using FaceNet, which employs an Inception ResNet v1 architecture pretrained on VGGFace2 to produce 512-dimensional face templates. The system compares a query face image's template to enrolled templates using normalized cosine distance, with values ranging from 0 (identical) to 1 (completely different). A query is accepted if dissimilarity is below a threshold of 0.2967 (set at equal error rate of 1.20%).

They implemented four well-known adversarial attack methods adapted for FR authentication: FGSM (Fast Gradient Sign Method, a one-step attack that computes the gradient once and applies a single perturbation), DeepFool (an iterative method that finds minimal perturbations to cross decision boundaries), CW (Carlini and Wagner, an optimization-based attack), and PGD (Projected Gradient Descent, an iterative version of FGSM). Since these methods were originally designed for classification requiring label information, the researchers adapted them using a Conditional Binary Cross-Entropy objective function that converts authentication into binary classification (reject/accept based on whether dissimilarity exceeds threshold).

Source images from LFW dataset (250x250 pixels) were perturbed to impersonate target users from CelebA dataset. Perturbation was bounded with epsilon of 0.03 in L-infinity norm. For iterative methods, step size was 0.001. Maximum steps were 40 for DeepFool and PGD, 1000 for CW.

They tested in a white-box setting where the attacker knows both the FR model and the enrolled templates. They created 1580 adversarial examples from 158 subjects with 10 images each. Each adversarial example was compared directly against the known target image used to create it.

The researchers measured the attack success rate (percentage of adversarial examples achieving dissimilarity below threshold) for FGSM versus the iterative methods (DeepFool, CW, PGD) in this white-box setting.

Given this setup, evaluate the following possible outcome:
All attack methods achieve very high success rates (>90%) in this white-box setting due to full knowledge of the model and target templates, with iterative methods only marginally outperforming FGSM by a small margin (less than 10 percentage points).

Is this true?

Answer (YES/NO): NO